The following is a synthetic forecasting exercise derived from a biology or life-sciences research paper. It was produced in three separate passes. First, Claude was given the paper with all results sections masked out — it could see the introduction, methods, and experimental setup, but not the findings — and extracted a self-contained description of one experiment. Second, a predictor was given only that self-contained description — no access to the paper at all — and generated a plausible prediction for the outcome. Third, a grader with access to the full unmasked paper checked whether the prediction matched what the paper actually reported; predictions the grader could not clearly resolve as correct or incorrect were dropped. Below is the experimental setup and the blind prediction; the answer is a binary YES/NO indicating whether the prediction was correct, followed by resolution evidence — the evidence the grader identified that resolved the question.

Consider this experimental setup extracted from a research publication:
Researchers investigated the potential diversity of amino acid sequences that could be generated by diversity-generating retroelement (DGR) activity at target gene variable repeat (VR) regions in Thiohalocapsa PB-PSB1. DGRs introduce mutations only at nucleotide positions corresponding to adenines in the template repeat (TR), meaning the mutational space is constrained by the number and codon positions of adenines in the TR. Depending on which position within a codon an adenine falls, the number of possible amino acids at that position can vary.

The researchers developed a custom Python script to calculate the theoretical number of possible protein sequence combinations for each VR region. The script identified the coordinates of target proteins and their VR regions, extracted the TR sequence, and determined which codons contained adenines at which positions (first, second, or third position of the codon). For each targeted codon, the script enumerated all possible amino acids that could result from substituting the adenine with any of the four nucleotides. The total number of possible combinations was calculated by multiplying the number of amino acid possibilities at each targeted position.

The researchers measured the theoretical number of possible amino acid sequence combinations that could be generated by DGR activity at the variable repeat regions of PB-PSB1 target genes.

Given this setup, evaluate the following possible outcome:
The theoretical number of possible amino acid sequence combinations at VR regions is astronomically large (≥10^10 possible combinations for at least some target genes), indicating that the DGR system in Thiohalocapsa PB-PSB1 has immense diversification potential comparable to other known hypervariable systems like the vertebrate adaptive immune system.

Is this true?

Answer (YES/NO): YES